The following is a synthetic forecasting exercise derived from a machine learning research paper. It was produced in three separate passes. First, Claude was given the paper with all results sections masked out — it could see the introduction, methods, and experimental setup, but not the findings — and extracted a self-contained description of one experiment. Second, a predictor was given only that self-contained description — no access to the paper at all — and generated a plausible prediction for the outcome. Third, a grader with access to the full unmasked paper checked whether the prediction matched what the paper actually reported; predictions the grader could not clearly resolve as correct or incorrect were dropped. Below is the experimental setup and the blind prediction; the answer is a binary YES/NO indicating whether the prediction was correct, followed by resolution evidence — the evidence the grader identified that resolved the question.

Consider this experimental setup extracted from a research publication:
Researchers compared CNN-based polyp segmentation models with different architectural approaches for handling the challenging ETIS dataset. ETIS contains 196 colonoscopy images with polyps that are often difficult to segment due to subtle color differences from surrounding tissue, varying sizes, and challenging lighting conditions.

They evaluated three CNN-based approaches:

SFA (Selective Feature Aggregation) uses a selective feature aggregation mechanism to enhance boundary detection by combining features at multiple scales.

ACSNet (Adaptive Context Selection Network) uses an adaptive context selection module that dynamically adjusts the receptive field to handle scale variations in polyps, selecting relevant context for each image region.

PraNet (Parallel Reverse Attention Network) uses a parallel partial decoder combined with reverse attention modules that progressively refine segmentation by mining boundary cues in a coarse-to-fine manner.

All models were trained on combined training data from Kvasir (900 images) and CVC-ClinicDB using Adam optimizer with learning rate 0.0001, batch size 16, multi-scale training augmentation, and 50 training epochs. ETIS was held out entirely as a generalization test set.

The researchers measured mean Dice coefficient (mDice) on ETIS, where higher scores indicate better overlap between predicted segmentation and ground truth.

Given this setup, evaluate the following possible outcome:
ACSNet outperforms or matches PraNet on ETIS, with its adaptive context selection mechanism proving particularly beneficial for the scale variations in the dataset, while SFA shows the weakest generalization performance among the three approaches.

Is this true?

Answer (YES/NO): NO